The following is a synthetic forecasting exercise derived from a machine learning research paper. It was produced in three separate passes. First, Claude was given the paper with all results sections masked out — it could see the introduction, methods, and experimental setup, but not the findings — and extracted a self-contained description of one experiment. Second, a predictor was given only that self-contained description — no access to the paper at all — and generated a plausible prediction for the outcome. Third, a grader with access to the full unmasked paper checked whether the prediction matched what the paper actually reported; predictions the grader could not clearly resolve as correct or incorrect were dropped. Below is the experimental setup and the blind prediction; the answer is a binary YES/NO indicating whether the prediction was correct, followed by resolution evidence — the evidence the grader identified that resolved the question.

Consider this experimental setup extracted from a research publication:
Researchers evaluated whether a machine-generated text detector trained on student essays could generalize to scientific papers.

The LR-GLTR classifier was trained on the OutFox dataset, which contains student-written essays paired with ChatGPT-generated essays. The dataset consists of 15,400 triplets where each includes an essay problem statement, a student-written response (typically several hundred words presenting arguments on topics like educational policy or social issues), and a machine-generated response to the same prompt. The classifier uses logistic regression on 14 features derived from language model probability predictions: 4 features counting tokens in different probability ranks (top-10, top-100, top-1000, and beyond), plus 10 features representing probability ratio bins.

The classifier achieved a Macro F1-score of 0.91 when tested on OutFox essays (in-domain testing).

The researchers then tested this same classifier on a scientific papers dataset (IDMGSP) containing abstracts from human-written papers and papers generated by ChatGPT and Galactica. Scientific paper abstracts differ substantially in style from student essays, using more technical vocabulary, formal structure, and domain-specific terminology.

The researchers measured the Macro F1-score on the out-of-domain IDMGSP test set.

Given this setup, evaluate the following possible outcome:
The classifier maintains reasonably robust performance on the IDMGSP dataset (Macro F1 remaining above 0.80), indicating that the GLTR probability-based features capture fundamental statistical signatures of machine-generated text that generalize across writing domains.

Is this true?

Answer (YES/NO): NO